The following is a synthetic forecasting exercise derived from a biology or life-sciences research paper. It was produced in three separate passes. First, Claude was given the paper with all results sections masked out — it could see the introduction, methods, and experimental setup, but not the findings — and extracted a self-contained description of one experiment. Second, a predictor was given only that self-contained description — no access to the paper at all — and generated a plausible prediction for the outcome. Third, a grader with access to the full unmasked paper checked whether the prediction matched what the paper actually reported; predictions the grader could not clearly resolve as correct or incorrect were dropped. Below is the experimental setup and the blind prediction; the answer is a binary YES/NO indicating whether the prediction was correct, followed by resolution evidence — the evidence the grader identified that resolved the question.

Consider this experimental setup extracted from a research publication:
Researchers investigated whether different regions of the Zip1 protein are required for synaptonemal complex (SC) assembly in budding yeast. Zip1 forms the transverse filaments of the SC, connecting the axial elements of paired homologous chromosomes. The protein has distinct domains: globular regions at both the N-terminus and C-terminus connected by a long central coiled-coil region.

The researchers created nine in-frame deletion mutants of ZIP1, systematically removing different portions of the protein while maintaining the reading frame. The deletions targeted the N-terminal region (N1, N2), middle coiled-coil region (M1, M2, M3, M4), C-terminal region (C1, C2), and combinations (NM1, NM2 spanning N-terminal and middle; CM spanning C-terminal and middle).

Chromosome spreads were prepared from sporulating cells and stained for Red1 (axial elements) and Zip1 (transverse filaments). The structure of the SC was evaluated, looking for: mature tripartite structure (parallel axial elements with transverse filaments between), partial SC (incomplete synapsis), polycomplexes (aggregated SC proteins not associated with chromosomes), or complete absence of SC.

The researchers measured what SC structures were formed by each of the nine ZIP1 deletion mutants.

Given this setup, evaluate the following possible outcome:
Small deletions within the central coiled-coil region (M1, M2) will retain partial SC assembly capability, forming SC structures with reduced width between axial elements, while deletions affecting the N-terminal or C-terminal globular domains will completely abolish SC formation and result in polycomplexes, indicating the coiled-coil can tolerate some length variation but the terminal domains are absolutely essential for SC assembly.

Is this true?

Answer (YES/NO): NO